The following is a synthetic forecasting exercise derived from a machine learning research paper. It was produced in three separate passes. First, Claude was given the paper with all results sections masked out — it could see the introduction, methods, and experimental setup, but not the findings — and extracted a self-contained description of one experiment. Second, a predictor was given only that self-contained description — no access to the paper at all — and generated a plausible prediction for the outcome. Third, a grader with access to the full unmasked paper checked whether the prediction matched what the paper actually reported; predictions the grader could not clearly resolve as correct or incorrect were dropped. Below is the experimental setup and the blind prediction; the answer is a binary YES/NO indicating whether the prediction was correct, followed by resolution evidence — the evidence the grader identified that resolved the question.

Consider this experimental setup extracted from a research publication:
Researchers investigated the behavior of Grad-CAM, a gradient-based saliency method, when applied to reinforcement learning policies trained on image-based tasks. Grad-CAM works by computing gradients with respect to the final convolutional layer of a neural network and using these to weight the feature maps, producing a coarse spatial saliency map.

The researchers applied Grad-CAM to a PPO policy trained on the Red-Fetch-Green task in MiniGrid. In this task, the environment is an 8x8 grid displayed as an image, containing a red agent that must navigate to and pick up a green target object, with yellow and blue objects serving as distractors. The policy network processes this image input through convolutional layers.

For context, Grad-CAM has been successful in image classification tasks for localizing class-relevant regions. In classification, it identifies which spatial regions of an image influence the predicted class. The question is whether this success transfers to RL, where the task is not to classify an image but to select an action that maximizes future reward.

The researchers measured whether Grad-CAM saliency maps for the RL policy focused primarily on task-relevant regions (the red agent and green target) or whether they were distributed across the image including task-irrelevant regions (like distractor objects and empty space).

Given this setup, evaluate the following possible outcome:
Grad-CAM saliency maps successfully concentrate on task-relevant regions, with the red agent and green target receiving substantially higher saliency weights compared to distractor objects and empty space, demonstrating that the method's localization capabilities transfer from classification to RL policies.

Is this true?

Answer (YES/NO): NO